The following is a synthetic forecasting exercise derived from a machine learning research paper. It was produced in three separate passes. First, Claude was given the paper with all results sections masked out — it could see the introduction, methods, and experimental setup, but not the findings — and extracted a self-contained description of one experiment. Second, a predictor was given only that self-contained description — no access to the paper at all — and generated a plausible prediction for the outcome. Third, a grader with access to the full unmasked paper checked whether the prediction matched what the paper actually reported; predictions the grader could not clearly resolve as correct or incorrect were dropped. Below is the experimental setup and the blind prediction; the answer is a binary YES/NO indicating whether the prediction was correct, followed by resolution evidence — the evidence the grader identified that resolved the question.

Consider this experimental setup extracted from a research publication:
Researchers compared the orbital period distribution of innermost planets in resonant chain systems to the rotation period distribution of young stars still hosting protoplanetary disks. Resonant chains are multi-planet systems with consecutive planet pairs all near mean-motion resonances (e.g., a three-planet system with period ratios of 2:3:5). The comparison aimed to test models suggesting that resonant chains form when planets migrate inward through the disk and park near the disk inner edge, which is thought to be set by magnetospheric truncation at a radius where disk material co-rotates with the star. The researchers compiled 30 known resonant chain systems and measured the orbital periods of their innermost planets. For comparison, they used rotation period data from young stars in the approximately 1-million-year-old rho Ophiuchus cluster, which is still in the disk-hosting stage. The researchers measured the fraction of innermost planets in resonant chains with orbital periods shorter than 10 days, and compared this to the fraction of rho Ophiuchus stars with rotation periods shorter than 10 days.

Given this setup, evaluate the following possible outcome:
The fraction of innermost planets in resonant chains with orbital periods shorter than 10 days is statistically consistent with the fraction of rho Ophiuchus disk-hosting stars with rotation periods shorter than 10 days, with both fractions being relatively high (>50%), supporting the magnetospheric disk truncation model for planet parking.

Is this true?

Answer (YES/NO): YES